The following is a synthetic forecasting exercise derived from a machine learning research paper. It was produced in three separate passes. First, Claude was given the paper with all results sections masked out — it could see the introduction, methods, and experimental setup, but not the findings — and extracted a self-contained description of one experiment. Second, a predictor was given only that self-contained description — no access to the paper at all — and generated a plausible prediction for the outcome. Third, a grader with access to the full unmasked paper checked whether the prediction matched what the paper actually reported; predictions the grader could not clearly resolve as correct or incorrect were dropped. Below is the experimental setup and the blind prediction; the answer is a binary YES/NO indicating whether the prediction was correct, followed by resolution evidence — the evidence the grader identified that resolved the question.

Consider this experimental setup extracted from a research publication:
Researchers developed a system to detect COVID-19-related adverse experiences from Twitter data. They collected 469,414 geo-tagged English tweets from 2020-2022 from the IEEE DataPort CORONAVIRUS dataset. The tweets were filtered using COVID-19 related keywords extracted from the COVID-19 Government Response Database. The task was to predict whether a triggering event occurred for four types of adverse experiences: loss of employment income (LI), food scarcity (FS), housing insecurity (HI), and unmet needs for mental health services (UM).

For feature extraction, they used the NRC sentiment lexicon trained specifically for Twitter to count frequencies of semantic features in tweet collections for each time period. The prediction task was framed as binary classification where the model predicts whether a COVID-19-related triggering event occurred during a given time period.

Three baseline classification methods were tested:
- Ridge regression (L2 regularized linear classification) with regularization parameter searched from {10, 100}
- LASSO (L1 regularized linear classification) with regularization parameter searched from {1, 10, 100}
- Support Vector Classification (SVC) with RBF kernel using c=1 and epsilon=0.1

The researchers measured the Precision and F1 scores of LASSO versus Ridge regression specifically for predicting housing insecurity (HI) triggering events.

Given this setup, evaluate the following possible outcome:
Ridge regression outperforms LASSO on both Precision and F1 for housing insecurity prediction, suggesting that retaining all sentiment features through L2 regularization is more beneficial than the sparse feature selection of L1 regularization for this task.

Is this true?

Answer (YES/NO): NO